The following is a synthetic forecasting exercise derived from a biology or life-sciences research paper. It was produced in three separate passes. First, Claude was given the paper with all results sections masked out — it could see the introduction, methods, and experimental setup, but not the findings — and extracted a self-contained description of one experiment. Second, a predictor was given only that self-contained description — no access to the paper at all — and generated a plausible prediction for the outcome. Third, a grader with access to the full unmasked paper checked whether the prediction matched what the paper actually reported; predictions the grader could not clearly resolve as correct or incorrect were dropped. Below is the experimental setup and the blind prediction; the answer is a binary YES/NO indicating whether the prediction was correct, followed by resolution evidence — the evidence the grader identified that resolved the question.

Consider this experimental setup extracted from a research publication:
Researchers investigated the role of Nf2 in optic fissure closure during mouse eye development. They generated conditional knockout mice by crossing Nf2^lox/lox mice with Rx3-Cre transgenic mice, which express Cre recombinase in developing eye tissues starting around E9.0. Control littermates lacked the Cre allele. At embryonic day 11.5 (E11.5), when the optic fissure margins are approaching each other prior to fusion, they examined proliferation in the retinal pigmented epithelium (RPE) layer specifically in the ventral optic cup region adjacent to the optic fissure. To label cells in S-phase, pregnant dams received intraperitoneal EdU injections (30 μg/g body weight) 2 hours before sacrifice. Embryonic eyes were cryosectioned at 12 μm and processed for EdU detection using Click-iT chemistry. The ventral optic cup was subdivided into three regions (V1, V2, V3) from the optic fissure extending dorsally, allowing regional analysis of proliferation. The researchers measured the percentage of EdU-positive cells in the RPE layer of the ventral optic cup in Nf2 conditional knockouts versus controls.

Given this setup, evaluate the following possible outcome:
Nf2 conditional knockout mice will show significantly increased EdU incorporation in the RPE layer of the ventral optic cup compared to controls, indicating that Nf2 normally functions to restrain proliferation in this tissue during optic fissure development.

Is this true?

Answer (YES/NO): YES